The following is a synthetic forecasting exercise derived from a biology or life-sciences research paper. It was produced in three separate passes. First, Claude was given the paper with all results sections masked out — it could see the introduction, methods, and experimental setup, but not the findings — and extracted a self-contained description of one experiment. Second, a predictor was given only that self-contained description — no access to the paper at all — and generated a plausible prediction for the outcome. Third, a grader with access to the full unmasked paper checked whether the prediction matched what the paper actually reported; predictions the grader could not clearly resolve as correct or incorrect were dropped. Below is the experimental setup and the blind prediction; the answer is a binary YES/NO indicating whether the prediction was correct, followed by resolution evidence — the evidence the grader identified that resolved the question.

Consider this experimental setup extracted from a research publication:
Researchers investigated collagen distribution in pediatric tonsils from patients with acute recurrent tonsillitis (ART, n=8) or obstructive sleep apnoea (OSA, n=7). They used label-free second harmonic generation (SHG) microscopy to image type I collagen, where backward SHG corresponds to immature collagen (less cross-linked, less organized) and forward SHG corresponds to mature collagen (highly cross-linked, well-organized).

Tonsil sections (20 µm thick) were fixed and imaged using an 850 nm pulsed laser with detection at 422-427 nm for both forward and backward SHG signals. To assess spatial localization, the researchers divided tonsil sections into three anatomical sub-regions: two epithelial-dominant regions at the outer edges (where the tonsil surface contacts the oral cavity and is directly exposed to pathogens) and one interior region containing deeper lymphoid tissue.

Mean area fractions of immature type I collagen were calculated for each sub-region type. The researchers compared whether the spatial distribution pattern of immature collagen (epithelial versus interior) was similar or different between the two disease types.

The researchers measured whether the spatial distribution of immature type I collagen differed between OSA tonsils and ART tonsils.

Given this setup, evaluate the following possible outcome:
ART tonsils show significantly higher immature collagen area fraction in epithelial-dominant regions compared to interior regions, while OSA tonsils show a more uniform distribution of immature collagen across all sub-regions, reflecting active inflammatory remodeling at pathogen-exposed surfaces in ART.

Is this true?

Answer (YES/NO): NO